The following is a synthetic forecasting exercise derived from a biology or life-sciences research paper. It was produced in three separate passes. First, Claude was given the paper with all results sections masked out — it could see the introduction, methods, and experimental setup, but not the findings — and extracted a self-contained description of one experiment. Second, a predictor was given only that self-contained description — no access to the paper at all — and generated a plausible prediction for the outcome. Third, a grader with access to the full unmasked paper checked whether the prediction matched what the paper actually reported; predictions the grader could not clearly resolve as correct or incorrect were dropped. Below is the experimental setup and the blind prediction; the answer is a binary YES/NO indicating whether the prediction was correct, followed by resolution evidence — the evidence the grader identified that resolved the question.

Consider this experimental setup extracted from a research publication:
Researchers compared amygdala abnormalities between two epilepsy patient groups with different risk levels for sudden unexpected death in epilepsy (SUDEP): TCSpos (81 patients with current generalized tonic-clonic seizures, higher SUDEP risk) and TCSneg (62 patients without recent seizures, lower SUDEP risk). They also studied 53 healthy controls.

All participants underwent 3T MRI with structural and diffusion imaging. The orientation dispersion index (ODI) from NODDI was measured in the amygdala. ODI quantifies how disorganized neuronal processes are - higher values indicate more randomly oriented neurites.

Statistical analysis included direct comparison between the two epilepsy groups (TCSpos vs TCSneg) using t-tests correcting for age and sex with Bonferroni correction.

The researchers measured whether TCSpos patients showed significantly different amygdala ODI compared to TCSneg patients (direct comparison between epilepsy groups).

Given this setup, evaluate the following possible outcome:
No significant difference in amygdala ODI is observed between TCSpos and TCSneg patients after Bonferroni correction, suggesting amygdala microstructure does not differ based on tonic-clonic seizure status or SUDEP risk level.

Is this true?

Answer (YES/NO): YES